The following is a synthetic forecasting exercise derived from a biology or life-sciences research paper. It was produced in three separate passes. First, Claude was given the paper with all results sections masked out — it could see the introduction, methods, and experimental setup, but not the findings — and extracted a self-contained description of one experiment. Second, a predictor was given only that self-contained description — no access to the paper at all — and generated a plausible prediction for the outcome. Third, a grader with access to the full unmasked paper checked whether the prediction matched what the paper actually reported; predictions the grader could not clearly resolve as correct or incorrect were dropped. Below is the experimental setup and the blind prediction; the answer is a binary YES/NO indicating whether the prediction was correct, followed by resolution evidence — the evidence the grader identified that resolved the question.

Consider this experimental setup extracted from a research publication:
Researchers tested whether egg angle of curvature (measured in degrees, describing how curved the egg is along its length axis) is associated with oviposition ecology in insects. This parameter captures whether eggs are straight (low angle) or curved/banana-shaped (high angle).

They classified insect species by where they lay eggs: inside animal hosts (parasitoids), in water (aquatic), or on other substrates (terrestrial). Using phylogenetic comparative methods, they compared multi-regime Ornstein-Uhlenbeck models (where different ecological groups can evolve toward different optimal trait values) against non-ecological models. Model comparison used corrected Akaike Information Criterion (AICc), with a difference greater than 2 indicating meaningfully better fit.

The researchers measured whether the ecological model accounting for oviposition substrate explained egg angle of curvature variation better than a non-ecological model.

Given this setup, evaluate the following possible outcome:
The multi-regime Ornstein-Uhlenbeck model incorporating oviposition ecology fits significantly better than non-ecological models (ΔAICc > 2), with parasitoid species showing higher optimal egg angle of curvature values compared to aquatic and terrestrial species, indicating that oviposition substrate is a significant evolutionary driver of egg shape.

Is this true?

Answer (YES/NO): NO